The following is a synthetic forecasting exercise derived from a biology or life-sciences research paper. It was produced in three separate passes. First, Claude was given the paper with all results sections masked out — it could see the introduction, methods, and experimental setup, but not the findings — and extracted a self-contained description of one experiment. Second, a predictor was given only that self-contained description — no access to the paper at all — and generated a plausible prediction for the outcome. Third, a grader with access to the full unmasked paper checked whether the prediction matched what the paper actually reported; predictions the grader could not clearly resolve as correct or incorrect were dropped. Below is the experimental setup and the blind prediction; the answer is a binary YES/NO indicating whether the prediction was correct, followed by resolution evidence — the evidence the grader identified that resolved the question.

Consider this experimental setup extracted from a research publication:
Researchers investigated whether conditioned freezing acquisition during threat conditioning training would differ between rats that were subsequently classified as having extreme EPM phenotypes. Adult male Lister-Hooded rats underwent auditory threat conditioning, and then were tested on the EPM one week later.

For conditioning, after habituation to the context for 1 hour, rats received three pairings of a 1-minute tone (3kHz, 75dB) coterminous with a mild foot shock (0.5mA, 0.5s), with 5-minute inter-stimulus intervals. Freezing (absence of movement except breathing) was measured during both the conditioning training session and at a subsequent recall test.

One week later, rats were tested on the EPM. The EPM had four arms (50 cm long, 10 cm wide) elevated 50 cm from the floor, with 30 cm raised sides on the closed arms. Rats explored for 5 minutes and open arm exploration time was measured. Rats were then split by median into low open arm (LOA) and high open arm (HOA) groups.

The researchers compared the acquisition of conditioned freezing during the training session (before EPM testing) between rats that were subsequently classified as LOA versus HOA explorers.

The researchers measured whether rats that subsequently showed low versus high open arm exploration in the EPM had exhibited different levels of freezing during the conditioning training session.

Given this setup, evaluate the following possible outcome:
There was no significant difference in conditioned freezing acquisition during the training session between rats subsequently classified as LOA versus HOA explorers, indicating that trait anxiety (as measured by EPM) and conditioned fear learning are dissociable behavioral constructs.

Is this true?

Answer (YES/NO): YES